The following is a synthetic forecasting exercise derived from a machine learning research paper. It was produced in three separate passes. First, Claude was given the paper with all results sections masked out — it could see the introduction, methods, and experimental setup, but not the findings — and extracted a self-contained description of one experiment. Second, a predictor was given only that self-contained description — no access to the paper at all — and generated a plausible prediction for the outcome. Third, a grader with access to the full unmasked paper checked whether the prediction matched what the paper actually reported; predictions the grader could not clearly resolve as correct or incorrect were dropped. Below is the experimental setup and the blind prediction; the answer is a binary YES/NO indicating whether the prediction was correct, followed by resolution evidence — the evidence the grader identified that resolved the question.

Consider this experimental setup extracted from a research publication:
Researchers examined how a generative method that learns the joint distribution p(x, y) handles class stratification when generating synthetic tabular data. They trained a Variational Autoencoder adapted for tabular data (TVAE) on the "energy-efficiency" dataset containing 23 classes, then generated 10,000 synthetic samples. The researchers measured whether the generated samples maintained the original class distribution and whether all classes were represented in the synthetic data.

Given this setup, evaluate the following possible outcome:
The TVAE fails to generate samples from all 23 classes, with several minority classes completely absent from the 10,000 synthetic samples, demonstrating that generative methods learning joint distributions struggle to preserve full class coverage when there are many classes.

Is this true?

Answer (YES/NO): YES